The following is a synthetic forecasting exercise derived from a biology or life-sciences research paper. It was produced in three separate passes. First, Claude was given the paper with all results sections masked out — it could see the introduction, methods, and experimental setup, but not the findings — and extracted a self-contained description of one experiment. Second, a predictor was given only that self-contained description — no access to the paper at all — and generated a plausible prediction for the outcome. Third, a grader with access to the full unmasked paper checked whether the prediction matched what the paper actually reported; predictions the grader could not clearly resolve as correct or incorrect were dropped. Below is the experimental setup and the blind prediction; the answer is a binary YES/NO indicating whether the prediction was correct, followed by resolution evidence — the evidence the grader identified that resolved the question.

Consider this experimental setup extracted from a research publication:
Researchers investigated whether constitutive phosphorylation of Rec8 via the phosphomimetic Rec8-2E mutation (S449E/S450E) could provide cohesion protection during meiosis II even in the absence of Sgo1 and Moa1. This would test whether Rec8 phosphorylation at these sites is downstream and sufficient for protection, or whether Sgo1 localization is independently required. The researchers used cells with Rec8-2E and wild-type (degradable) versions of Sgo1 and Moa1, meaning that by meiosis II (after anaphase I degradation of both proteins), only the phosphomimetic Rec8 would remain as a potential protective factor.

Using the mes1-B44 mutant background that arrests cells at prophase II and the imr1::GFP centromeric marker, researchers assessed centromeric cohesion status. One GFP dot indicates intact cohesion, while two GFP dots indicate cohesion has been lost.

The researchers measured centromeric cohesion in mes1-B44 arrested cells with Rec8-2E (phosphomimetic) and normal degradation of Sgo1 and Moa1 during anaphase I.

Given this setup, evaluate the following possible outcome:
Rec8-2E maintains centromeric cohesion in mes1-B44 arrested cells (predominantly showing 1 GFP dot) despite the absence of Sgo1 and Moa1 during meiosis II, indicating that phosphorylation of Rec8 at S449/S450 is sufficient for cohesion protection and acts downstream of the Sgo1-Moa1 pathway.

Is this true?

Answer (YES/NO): NO